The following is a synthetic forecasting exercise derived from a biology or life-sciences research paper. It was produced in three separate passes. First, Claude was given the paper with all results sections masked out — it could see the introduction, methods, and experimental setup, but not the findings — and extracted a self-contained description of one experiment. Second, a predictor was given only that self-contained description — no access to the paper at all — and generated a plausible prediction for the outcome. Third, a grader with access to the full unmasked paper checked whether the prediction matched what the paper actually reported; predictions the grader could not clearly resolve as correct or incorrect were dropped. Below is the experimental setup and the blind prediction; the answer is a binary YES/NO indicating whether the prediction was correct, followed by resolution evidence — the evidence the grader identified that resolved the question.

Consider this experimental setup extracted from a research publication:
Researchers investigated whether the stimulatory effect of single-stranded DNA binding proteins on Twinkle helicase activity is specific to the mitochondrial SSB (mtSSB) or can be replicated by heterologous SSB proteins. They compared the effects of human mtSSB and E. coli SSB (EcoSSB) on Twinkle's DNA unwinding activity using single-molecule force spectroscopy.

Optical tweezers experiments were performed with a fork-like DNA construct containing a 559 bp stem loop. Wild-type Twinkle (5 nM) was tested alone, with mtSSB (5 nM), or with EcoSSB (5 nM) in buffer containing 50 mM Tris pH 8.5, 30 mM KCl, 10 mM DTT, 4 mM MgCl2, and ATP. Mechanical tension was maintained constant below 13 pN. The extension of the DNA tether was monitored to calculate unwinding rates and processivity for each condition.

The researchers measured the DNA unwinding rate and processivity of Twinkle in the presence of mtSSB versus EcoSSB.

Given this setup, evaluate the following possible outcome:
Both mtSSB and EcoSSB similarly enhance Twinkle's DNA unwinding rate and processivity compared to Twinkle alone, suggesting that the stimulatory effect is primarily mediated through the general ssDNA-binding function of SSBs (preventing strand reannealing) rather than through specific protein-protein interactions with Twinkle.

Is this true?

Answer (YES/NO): NO